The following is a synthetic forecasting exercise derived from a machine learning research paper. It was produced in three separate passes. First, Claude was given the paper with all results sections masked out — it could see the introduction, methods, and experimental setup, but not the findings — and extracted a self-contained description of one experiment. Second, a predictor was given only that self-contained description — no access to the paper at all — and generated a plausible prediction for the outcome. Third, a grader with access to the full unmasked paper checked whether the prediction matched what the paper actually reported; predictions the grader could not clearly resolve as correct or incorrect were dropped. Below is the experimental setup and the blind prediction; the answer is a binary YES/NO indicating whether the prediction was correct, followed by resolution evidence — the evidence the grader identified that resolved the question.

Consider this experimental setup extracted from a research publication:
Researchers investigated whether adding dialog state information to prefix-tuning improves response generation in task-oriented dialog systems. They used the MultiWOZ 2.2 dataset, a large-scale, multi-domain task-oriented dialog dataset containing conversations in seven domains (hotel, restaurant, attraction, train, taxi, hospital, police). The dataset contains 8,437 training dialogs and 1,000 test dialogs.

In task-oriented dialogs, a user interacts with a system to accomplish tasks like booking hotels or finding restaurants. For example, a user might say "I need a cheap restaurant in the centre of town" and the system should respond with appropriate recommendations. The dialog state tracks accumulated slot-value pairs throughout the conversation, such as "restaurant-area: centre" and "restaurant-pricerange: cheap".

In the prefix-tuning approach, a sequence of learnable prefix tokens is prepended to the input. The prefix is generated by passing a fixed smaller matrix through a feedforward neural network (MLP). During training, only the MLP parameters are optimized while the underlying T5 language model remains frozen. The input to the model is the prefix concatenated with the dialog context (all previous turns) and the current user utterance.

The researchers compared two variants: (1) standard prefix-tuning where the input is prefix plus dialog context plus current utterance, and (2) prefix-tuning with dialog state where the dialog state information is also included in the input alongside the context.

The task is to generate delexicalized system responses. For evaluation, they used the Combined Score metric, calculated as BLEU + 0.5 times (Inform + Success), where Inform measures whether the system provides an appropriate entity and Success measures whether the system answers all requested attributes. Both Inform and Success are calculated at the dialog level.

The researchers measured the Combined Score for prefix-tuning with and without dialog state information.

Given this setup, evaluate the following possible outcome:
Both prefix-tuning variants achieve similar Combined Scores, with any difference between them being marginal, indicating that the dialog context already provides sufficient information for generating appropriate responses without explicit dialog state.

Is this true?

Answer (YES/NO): YES